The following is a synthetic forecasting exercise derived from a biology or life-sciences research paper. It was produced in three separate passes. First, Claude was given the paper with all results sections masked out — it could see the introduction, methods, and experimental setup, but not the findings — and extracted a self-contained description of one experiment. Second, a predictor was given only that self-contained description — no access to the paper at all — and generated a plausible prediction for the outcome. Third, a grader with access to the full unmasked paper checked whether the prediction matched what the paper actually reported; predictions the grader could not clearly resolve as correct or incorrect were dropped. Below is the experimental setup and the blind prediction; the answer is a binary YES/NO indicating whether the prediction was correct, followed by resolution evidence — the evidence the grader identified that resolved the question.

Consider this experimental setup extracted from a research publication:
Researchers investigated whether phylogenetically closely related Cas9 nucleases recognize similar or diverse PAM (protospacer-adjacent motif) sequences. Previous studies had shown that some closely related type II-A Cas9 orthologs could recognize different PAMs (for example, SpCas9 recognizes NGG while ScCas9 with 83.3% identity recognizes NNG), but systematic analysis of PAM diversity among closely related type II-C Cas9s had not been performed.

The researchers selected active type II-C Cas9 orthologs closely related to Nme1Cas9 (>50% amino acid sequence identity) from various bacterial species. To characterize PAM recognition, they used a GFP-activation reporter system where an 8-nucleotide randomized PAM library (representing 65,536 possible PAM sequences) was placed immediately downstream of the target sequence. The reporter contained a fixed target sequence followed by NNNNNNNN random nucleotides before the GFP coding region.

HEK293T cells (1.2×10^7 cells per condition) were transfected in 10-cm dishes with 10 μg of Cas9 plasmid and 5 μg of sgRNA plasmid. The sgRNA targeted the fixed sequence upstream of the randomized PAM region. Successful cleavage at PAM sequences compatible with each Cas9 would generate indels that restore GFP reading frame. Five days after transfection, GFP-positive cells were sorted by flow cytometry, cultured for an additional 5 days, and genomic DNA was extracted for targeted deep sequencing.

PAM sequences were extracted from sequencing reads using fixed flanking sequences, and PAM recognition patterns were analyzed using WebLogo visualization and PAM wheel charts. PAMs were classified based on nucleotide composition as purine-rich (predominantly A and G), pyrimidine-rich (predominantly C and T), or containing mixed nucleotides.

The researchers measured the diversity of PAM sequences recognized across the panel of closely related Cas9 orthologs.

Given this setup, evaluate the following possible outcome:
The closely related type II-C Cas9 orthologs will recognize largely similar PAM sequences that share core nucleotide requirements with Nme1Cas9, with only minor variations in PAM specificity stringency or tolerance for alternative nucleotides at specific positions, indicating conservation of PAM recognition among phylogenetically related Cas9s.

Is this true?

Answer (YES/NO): NO